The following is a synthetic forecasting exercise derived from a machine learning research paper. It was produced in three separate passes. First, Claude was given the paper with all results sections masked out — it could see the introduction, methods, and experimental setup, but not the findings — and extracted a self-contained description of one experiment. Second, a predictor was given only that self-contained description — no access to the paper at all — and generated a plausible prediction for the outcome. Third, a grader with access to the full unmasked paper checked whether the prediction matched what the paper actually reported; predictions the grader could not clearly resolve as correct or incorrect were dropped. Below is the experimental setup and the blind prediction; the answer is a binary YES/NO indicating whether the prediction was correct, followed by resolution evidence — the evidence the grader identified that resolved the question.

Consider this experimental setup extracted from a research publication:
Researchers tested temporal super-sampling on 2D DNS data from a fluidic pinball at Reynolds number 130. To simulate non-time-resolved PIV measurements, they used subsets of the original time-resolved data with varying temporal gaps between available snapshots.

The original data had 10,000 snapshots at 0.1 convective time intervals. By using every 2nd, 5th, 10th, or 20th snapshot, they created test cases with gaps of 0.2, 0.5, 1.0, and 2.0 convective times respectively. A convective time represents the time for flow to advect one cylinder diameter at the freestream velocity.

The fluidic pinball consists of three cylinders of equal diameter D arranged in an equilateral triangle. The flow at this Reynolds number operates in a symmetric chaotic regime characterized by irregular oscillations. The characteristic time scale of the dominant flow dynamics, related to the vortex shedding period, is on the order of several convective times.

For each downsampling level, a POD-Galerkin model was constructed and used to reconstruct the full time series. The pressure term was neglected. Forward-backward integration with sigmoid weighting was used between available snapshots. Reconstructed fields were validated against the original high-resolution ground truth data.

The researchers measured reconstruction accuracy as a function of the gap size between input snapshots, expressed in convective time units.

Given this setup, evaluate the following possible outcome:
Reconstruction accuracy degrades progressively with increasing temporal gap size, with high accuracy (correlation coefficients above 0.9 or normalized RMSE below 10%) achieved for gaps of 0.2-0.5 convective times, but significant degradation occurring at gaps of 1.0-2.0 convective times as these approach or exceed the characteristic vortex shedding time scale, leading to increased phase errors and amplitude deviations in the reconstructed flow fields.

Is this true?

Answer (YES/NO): NO